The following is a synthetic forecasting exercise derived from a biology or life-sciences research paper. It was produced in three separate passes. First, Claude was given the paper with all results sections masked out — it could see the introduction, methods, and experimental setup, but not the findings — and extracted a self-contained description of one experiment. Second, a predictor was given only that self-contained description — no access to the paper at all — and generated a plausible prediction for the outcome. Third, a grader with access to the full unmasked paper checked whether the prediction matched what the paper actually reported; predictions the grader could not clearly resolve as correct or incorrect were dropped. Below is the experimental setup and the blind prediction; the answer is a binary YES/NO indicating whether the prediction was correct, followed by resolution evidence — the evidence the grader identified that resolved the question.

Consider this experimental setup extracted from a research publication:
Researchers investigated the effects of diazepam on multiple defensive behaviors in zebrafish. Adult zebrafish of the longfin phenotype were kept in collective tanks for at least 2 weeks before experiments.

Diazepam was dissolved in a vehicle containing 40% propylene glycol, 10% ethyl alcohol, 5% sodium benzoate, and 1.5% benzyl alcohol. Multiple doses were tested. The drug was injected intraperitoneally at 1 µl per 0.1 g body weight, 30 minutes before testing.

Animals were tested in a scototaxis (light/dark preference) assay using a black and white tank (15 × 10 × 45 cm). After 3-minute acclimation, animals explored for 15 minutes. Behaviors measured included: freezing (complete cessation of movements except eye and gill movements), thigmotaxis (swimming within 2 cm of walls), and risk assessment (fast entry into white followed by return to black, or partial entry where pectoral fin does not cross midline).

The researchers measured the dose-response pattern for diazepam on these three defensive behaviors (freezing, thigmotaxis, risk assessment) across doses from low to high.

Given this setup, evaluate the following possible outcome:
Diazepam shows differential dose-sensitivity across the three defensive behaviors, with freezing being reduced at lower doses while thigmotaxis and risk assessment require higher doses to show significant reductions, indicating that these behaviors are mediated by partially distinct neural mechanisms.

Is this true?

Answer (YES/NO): NO